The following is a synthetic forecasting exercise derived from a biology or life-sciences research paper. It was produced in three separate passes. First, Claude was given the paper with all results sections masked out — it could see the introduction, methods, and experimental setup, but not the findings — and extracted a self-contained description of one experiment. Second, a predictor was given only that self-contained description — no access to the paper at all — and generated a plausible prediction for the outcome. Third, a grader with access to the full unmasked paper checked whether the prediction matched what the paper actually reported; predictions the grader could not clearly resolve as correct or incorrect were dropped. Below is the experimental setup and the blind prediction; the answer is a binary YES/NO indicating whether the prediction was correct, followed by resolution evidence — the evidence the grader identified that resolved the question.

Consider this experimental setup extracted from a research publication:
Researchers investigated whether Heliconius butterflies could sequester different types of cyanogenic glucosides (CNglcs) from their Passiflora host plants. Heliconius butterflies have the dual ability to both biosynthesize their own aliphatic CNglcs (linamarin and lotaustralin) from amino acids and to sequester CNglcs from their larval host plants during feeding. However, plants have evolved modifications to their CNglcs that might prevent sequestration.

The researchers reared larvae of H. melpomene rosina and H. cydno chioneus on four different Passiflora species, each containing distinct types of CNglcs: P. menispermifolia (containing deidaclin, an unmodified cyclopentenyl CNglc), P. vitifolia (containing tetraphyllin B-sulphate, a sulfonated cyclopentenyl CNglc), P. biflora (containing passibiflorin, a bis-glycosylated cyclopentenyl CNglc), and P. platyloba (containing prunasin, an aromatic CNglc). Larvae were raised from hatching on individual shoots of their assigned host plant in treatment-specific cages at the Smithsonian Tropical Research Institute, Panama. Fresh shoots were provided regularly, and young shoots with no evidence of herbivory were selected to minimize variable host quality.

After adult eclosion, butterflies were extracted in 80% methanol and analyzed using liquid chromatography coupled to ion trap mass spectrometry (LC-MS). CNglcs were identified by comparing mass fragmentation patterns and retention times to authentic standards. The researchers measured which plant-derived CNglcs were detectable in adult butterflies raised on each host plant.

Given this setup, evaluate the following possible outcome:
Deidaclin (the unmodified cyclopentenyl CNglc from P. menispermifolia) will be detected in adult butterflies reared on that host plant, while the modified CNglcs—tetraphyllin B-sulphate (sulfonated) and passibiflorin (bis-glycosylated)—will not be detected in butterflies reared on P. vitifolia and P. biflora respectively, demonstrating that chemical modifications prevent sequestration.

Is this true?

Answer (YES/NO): YES